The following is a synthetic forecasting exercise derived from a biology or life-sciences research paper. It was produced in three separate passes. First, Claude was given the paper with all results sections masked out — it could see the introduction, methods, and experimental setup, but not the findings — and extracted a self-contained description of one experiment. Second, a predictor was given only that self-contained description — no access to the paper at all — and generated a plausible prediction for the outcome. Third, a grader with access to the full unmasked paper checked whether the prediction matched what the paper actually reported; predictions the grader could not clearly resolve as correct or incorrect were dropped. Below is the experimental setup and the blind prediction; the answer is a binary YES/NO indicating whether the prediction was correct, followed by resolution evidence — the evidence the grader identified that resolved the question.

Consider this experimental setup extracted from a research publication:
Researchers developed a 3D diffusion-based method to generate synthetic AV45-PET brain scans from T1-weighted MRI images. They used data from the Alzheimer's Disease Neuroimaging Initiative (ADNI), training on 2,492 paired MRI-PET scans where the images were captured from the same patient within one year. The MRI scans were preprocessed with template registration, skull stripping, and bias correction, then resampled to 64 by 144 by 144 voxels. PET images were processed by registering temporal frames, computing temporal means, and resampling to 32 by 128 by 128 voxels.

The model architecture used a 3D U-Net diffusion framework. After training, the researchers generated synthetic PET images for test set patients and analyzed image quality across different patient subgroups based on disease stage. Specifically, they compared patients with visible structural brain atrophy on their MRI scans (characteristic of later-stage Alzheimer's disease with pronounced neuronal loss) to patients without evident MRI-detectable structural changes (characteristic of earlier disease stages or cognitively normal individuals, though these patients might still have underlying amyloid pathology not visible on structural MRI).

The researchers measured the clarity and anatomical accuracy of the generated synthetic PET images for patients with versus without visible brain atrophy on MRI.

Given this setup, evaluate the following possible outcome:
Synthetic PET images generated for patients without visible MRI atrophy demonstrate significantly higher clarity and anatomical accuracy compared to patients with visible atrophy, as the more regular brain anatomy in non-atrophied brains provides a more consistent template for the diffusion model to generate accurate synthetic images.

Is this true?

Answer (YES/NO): NO